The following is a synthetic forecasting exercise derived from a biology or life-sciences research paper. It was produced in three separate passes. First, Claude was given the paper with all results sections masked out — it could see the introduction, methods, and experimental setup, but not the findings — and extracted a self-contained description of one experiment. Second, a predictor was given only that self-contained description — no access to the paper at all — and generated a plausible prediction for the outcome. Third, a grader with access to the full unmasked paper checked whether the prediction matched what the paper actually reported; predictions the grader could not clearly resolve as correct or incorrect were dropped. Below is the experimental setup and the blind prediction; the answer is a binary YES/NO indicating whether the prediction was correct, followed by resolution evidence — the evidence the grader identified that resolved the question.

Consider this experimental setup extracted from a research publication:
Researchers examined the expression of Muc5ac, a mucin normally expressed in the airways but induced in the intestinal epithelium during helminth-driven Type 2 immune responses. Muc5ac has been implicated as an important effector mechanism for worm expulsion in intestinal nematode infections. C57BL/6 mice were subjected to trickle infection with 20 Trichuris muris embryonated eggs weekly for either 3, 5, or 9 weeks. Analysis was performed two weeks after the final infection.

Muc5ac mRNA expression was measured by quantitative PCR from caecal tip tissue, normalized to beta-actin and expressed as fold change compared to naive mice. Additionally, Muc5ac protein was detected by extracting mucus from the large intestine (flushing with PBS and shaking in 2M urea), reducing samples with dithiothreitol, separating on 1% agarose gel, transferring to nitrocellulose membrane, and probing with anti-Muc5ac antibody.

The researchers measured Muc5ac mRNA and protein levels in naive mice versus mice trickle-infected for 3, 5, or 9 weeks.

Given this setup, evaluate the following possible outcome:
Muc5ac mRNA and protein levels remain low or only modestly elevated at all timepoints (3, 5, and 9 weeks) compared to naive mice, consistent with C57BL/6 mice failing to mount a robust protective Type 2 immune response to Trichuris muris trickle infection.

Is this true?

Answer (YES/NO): NO